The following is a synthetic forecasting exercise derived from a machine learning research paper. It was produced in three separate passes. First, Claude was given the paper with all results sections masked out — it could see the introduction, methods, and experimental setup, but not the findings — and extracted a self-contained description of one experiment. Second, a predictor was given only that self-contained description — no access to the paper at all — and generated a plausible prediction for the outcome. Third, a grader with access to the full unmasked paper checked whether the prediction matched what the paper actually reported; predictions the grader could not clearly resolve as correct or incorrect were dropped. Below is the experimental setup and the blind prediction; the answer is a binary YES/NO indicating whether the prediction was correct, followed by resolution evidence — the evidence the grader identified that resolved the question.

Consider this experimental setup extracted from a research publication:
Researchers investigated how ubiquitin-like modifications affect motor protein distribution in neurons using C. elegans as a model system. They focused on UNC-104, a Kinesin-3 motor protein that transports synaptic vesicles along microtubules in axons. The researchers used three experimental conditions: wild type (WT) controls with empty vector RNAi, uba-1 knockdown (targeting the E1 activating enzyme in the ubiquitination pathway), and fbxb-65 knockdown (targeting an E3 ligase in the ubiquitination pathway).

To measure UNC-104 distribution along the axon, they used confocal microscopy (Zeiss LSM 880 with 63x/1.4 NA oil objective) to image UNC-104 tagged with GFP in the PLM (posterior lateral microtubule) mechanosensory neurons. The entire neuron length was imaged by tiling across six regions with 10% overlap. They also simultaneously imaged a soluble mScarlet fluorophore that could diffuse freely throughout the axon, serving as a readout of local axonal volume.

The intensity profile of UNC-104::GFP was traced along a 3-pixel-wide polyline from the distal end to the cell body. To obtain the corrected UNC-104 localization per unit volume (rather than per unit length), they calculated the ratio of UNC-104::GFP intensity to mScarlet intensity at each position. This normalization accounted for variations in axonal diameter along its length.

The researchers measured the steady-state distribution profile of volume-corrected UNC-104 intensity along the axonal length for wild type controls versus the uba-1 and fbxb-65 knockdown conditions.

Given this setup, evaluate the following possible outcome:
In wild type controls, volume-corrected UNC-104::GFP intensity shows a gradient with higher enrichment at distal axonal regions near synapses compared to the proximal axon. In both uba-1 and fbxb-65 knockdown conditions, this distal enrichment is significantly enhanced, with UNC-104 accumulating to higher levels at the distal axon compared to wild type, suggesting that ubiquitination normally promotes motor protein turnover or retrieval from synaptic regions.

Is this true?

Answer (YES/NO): NO